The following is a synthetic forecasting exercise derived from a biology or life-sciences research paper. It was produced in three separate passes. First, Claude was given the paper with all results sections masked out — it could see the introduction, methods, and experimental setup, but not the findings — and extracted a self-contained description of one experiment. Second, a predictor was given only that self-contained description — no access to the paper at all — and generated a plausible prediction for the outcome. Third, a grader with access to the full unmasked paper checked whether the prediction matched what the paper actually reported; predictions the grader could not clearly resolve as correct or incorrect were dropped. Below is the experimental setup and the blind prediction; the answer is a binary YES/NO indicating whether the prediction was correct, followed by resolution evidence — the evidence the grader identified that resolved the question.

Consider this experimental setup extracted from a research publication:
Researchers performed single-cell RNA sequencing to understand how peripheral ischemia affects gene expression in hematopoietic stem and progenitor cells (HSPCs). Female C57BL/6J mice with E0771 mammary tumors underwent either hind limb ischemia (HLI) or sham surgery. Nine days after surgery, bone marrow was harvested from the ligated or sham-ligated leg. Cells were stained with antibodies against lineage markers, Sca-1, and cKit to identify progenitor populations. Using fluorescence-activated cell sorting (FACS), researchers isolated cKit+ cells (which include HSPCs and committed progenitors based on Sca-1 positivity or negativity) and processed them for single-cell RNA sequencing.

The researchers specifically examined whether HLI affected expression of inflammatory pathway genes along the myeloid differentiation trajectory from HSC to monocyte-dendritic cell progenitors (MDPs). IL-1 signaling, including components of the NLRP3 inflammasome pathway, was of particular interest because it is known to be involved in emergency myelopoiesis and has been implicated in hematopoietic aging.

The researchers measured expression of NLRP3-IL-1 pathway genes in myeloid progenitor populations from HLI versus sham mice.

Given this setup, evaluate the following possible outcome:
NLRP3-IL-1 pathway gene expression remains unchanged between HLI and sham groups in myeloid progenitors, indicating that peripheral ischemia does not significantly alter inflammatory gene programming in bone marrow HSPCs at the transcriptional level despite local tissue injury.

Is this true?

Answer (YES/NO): NO